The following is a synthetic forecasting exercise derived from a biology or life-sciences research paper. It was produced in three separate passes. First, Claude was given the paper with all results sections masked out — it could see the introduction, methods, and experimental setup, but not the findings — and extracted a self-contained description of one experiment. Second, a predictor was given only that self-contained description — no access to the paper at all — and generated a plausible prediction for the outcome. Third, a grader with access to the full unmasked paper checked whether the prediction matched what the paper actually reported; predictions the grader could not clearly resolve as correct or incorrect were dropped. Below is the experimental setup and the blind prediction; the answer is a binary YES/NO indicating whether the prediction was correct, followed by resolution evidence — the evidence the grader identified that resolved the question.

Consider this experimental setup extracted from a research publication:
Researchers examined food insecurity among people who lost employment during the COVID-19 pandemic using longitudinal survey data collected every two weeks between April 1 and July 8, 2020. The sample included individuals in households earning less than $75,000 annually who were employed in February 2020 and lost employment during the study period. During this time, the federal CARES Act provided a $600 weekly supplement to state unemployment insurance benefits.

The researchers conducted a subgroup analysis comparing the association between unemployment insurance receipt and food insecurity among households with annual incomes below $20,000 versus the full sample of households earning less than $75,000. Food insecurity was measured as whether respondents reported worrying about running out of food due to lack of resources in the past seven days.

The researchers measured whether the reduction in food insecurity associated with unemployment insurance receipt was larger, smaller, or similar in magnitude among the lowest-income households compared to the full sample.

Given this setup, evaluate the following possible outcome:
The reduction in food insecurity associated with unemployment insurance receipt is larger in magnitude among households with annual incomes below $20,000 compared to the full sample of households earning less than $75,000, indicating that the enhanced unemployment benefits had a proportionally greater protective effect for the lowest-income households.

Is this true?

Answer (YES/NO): YES